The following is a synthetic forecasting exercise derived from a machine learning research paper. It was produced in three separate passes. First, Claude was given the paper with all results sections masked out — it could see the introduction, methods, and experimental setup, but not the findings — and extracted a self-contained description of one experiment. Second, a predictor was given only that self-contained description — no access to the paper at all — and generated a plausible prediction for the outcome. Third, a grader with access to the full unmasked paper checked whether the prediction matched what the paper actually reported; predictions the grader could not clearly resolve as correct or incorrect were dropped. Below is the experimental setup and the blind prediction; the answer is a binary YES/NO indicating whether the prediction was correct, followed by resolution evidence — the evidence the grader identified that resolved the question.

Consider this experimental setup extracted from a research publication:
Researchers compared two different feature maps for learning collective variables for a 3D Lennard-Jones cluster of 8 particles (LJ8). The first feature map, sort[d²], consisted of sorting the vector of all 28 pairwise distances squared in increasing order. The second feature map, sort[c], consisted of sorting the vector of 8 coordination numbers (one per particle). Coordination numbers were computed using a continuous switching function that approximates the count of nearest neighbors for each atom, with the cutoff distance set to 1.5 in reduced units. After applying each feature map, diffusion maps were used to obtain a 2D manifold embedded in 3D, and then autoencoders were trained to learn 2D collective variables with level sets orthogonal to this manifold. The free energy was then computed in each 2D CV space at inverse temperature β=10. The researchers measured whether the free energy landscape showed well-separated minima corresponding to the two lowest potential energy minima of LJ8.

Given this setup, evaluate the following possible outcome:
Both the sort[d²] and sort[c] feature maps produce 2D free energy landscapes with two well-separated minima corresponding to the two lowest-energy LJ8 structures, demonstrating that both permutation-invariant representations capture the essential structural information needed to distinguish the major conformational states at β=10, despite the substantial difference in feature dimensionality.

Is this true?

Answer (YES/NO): NO